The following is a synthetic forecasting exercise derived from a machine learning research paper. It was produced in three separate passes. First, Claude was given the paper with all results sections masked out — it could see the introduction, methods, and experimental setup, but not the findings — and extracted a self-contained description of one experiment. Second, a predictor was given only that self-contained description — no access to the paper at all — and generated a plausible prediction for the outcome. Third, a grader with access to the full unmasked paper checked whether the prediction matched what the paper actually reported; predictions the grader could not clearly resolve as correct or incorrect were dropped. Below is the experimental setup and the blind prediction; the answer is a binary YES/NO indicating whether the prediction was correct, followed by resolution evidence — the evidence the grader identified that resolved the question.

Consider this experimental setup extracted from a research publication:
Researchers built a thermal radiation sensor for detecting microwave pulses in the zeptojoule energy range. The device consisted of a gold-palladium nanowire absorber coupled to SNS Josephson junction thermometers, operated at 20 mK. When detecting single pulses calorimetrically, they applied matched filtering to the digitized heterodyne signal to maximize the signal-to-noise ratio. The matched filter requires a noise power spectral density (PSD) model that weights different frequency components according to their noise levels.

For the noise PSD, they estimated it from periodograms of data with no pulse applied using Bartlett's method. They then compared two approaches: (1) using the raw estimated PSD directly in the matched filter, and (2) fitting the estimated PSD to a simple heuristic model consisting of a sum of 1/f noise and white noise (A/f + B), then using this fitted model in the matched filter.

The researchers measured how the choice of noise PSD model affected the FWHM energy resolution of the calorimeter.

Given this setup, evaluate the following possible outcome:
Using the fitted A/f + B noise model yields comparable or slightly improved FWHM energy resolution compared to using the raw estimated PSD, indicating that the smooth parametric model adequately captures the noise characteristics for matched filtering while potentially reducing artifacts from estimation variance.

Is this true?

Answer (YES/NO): YES